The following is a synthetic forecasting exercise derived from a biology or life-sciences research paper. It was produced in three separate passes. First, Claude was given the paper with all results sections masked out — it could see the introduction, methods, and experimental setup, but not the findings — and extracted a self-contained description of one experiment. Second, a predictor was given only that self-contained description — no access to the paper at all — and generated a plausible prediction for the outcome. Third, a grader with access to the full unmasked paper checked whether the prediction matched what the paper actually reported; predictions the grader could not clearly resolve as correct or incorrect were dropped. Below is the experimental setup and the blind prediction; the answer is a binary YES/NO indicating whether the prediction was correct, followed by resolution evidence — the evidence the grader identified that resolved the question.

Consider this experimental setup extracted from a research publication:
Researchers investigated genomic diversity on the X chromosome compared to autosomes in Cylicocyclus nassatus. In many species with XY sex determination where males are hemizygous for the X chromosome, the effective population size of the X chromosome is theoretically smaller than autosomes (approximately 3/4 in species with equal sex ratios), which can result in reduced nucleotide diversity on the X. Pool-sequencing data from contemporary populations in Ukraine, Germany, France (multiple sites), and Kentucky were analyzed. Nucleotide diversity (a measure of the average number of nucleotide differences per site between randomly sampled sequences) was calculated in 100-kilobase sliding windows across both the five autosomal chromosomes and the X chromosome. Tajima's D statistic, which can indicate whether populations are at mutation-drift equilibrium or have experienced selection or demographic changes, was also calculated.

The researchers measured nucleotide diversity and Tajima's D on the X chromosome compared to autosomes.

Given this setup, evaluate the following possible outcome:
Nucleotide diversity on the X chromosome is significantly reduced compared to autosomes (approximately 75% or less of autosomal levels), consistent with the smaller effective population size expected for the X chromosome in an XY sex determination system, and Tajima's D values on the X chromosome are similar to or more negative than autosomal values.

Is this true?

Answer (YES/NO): NO